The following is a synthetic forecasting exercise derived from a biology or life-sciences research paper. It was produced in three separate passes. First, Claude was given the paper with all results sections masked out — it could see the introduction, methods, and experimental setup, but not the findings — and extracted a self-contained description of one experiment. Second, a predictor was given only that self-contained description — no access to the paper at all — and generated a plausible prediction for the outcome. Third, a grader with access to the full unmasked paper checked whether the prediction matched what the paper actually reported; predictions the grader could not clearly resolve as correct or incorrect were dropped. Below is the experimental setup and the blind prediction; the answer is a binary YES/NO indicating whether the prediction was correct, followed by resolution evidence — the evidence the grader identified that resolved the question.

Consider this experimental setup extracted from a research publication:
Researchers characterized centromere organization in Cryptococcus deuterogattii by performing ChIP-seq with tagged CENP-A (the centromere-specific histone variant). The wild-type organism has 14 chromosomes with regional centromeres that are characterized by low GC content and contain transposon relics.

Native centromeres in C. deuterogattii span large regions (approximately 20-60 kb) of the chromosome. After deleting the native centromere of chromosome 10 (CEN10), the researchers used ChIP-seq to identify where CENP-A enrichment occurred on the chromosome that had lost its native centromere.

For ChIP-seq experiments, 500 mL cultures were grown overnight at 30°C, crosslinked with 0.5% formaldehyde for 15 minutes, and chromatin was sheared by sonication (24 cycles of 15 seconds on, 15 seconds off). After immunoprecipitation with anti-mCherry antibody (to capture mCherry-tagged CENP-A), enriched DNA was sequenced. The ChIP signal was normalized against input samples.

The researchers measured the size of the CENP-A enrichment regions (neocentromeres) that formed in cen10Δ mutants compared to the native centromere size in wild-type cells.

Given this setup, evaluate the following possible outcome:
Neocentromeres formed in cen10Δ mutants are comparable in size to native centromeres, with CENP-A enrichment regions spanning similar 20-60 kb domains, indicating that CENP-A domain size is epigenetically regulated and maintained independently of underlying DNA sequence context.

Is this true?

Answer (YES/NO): NO